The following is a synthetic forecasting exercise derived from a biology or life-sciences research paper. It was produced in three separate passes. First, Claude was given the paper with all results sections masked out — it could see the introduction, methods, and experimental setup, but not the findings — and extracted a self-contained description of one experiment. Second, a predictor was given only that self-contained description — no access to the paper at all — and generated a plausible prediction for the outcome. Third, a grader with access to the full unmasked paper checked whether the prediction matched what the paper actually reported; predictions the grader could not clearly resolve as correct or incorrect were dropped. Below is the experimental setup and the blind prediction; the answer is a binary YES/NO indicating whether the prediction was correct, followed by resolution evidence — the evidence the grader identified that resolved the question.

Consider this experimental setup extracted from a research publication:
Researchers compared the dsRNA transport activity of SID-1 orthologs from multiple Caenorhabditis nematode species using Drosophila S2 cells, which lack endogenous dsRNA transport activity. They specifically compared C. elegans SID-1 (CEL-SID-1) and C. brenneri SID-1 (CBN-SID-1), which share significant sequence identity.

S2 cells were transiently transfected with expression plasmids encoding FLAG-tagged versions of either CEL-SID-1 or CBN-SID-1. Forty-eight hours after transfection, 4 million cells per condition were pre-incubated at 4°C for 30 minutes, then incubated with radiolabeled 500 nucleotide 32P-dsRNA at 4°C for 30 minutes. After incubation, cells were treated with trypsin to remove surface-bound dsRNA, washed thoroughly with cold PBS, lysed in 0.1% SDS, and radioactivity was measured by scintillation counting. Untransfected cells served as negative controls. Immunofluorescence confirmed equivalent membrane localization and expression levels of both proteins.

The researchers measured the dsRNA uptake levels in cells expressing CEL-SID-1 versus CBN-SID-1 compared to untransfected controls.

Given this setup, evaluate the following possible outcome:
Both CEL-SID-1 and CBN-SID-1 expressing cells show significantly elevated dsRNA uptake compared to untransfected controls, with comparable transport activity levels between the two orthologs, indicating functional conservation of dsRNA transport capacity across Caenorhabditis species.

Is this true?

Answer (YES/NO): YES